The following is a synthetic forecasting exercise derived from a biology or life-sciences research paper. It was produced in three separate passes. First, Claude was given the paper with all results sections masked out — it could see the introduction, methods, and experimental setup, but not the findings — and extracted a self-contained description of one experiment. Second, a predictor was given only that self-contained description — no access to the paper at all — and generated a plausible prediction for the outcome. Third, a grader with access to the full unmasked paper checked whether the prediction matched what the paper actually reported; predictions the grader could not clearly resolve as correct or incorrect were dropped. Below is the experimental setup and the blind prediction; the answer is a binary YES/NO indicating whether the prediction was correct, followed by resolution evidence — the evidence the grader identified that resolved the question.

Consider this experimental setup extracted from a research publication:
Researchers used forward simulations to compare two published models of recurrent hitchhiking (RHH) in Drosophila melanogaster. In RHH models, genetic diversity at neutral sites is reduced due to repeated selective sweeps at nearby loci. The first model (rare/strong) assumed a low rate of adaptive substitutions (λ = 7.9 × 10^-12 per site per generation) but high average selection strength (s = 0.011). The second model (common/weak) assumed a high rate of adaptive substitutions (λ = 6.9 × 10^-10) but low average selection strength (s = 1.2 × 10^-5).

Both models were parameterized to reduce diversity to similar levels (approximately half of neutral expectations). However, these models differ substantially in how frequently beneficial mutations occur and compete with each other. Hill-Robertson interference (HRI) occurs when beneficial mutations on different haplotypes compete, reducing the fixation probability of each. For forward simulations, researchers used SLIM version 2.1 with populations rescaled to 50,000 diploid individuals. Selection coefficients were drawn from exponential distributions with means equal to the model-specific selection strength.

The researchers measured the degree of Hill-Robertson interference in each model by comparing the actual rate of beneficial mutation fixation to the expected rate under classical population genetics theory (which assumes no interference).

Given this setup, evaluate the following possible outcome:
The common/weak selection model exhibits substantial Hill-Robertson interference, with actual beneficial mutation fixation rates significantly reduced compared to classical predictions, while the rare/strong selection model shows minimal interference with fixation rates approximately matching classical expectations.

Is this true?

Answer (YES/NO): YES